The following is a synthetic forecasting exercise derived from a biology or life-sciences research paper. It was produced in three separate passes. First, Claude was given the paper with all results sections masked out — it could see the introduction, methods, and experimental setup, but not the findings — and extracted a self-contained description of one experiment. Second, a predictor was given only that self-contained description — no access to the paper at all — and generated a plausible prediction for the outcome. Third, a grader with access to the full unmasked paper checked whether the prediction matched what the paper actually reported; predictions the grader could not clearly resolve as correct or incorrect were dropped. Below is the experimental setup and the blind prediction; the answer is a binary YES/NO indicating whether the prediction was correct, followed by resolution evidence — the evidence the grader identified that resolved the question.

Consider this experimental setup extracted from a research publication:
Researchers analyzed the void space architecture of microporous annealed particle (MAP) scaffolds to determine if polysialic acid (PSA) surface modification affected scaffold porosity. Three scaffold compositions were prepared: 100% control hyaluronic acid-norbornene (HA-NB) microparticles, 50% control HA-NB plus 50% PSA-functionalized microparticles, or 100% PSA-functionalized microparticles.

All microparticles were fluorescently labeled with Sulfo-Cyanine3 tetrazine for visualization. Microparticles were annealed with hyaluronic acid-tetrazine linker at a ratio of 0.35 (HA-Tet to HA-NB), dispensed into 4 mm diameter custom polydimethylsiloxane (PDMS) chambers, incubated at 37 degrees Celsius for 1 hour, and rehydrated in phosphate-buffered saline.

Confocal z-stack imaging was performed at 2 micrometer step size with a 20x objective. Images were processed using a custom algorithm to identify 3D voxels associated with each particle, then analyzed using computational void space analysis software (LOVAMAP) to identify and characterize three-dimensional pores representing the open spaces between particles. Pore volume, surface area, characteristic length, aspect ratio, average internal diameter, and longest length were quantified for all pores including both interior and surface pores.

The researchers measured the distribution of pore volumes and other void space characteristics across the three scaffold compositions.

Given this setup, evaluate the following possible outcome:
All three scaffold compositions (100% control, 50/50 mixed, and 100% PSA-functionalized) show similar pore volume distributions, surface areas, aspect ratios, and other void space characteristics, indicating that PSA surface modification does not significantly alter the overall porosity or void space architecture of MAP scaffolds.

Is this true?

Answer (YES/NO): YES